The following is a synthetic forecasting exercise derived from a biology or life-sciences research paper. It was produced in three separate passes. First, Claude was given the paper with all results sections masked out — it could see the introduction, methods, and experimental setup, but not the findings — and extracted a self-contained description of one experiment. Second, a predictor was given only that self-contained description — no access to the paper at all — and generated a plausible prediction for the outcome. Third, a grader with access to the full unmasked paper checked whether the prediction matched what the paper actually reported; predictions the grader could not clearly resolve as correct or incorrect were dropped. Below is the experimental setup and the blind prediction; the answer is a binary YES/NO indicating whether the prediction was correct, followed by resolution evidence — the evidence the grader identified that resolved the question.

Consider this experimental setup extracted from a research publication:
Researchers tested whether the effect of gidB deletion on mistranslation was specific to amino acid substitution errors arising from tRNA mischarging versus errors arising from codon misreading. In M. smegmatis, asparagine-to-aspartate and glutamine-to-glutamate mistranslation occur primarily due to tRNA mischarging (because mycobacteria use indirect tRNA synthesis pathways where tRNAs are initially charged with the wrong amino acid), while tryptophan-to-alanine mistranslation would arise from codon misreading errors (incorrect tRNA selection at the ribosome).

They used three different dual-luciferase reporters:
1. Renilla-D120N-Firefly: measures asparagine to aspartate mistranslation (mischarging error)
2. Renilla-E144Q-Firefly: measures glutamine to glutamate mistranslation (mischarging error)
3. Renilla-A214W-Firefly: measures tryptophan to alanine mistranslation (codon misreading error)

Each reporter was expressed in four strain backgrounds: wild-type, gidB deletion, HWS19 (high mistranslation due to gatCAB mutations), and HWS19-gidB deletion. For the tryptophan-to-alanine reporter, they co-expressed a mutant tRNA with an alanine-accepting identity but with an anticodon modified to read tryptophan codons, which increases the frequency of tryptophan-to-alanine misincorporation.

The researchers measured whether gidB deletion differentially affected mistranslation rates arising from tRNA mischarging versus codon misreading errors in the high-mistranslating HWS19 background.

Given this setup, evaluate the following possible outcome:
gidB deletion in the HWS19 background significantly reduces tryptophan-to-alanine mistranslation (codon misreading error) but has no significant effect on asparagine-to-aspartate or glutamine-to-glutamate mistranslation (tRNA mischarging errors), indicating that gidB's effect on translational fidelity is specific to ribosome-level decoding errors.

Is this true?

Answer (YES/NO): NO